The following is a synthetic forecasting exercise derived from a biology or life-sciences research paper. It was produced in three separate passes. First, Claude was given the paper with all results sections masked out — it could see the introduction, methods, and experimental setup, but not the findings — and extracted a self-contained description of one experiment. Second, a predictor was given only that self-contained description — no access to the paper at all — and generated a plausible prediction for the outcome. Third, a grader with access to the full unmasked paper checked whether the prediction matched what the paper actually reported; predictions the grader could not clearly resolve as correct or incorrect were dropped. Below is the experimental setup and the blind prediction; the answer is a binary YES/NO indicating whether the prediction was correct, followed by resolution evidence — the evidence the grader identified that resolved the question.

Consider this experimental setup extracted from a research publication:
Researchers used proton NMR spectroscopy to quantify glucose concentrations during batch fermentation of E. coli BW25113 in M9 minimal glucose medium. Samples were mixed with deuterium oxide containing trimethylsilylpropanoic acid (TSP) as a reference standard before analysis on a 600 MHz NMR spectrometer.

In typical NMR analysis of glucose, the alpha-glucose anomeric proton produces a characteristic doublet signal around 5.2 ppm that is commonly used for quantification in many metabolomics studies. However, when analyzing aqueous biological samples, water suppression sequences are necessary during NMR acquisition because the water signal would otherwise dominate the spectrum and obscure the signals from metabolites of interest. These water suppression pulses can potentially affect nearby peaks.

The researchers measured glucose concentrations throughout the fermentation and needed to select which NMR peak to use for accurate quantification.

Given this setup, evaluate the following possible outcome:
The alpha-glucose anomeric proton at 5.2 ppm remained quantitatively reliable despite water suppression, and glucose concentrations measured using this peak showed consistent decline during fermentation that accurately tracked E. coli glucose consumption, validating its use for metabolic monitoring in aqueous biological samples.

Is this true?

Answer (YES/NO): NO